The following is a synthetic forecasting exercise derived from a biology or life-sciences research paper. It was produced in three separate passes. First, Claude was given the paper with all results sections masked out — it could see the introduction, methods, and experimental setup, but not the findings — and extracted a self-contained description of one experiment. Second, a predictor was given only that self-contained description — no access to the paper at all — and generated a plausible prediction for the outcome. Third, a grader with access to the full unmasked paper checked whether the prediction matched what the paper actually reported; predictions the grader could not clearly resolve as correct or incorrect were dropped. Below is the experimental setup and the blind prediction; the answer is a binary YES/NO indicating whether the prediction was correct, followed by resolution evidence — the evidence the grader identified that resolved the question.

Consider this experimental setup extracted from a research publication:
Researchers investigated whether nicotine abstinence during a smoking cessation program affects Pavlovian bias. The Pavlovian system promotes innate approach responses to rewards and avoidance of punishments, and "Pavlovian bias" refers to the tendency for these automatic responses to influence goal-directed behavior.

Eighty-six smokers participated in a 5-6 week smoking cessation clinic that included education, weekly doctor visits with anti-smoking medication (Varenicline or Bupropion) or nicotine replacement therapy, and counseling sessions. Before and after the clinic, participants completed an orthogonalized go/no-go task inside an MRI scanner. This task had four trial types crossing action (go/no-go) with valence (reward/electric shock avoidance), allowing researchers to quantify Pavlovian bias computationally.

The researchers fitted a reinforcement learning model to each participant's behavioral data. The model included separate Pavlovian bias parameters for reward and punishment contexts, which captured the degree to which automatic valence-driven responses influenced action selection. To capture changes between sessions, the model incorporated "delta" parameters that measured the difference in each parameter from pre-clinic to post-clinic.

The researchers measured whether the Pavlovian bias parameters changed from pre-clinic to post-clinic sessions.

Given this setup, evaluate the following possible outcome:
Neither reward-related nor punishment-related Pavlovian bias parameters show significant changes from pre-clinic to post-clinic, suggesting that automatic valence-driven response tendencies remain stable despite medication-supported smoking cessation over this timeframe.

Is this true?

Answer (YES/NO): NO